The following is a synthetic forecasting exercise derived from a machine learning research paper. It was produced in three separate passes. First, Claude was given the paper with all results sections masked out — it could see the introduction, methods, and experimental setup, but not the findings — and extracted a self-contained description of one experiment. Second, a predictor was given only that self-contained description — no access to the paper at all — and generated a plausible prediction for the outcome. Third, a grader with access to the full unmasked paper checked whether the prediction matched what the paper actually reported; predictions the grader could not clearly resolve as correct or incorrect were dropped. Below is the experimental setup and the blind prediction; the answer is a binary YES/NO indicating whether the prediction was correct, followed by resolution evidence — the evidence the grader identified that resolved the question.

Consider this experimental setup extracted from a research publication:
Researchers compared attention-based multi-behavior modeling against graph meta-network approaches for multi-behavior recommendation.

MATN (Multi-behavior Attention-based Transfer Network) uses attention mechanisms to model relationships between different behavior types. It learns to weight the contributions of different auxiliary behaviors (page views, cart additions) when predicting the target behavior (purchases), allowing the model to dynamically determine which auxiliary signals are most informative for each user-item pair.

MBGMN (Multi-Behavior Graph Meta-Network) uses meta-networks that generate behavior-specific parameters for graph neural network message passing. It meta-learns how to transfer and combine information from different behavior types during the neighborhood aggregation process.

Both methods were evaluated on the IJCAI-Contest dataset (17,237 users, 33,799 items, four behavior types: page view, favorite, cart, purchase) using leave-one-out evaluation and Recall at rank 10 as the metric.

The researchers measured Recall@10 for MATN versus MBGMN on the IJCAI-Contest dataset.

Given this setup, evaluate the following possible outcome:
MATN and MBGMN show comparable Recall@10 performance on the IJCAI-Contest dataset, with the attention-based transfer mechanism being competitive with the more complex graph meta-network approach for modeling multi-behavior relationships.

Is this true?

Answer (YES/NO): NO